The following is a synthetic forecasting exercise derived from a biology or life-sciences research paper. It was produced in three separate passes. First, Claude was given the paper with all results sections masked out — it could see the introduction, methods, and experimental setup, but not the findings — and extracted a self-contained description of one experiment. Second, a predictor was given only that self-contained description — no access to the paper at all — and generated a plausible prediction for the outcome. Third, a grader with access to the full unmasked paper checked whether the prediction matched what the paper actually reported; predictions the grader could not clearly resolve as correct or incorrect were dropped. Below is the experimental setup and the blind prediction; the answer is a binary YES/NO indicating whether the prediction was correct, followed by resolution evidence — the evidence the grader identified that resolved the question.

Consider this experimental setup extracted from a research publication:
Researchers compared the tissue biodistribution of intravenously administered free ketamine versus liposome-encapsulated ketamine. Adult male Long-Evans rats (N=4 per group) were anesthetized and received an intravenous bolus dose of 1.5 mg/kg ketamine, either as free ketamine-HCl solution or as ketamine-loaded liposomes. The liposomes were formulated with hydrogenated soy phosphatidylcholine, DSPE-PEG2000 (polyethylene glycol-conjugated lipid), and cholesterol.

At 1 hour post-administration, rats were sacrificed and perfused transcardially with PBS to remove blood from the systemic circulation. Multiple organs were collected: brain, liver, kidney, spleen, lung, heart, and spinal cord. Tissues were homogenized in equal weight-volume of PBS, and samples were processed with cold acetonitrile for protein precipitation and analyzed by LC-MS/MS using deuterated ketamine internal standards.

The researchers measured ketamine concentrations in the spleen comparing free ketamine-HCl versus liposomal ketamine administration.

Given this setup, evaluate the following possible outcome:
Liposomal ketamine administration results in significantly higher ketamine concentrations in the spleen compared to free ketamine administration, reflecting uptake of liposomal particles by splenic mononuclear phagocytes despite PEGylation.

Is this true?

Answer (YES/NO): NO